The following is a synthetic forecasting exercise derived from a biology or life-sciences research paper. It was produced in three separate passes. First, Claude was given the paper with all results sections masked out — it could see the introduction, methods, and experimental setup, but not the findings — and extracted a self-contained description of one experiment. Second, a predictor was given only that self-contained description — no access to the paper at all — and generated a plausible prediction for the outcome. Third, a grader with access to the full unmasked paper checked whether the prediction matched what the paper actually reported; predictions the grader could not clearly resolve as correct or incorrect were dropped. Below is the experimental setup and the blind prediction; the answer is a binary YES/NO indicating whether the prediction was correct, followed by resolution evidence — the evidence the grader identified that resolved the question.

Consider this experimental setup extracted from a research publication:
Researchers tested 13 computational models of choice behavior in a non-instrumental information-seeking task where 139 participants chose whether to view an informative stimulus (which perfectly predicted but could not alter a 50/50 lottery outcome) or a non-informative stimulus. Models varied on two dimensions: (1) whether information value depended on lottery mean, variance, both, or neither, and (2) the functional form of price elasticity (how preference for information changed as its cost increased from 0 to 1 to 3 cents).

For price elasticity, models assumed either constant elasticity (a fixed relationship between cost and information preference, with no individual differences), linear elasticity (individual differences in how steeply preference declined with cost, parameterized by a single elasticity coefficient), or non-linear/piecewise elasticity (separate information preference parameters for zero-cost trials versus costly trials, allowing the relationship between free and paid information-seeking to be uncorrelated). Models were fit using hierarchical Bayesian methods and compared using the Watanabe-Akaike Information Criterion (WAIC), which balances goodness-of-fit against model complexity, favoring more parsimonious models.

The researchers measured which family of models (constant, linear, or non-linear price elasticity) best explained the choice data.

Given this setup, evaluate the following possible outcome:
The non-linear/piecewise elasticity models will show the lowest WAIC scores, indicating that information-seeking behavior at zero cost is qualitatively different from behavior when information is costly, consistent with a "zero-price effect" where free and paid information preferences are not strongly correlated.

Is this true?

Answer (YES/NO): YES